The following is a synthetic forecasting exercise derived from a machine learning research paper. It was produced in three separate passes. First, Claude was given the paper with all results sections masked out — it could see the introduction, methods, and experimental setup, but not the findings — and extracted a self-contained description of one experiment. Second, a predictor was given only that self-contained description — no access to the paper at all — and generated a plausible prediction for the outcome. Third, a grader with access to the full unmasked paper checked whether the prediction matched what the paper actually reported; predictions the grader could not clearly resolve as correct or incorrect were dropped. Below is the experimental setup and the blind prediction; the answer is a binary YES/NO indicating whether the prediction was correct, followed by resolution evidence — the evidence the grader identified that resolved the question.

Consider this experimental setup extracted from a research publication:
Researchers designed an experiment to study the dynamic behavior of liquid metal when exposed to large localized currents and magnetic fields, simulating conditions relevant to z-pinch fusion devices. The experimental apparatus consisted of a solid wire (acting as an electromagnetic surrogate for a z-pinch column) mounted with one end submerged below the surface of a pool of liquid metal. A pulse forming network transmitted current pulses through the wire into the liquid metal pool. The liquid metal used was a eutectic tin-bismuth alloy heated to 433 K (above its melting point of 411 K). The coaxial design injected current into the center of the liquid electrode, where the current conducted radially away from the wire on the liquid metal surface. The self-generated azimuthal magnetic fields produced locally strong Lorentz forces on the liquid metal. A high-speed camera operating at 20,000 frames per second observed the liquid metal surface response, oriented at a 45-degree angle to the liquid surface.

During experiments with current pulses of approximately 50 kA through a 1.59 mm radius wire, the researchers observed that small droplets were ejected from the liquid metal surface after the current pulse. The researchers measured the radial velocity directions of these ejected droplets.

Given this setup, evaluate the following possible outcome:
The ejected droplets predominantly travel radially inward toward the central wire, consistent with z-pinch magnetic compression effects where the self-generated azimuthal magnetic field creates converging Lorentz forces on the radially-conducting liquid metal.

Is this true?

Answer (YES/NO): NO